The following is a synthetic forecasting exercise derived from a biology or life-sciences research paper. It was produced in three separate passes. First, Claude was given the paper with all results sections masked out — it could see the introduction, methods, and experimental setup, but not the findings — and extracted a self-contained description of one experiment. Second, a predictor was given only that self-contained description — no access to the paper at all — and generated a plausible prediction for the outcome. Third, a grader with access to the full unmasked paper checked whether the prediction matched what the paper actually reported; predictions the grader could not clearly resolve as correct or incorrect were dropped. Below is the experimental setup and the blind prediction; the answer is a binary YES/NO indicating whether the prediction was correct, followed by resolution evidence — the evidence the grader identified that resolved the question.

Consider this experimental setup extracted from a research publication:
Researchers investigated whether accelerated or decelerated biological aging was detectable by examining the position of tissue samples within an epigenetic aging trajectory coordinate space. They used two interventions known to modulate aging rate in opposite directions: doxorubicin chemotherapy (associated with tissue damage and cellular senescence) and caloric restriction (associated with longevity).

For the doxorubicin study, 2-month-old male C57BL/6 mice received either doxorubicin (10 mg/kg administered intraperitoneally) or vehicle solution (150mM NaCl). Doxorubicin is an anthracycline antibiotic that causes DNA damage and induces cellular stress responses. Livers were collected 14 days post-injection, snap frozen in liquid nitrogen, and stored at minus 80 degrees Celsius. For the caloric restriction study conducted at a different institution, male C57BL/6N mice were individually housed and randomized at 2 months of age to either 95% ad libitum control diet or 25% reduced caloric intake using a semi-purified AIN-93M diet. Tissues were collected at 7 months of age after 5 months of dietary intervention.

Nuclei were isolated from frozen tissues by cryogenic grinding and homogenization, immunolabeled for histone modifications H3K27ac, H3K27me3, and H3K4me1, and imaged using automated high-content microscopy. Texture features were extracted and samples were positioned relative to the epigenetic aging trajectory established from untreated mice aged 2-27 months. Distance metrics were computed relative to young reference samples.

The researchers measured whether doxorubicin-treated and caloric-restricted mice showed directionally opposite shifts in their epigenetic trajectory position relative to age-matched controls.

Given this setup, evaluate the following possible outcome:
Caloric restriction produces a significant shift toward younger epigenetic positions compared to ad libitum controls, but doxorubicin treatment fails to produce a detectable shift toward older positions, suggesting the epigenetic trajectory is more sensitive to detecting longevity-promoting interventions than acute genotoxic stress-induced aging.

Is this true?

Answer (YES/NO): NO